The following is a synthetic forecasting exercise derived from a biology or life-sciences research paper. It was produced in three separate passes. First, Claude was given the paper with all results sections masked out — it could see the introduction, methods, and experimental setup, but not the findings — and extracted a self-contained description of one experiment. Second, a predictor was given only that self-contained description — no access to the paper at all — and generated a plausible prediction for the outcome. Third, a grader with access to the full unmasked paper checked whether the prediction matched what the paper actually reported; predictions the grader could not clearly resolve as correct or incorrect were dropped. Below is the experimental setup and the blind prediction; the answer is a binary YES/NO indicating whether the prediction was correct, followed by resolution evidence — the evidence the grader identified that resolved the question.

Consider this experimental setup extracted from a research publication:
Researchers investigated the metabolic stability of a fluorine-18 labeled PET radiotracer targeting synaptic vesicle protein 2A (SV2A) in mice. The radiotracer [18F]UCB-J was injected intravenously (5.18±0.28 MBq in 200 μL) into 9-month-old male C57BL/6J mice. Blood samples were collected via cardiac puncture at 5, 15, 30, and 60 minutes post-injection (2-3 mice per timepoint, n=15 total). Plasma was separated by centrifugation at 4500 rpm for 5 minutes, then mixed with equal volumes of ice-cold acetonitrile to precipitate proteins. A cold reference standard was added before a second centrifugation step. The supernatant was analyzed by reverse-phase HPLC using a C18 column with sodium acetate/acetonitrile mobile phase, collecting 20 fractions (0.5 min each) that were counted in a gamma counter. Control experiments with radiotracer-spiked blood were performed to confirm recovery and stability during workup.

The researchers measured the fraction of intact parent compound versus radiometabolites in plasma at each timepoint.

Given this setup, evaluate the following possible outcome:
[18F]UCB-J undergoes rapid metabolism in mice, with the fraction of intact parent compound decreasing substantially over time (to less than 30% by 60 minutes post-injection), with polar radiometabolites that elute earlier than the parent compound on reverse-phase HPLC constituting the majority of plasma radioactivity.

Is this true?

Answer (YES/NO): YES